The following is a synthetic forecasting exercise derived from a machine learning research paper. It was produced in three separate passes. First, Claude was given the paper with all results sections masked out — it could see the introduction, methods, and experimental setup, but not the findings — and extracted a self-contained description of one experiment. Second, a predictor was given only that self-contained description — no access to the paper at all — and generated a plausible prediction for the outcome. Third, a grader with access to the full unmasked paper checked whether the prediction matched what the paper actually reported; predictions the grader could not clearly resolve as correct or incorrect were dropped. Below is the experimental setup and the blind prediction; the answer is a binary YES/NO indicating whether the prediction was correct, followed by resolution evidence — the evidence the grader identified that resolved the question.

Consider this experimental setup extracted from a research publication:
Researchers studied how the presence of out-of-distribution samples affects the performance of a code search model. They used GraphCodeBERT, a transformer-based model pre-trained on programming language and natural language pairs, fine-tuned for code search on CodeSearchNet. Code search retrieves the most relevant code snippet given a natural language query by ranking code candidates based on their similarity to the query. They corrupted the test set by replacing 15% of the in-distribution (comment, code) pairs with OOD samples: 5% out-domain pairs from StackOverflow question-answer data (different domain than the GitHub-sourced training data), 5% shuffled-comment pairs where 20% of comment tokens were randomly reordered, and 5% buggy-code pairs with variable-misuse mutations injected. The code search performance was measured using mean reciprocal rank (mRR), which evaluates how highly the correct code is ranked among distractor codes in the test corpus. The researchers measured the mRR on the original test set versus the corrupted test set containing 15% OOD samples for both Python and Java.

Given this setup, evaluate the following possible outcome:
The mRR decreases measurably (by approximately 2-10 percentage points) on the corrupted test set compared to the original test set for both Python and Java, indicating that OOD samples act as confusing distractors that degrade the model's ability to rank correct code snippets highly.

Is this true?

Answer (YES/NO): YES